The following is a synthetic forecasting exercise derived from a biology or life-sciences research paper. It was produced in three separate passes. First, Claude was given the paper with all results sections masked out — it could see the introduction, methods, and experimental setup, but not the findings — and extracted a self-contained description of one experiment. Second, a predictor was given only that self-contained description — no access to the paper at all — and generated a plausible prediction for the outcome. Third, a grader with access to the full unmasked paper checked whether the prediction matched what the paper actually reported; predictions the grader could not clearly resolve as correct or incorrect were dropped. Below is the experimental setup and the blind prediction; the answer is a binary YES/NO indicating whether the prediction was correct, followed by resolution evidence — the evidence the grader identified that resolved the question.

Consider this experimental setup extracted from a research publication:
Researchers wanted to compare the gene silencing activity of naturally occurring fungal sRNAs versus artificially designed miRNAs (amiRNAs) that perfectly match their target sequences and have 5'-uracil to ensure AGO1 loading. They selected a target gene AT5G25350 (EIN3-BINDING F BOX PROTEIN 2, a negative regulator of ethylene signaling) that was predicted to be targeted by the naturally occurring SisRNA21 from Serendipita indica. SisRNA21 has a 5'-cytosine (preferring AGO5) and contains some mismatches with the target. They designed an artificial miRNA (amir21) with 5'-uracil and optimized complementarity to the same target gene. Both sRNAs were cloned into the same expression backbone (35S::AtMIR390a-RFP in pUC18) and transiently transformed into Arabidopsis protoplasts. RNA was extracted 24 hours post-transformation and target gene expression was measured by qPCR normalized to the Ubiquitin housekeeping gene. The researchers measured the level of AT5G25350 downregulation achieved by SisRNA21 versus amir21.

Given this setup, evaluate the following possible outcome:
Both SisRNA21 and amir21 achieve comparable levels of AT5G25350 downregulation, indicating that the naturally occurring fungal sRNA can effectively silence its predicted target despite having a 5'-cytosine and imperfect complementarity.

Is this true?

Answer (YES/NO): NO